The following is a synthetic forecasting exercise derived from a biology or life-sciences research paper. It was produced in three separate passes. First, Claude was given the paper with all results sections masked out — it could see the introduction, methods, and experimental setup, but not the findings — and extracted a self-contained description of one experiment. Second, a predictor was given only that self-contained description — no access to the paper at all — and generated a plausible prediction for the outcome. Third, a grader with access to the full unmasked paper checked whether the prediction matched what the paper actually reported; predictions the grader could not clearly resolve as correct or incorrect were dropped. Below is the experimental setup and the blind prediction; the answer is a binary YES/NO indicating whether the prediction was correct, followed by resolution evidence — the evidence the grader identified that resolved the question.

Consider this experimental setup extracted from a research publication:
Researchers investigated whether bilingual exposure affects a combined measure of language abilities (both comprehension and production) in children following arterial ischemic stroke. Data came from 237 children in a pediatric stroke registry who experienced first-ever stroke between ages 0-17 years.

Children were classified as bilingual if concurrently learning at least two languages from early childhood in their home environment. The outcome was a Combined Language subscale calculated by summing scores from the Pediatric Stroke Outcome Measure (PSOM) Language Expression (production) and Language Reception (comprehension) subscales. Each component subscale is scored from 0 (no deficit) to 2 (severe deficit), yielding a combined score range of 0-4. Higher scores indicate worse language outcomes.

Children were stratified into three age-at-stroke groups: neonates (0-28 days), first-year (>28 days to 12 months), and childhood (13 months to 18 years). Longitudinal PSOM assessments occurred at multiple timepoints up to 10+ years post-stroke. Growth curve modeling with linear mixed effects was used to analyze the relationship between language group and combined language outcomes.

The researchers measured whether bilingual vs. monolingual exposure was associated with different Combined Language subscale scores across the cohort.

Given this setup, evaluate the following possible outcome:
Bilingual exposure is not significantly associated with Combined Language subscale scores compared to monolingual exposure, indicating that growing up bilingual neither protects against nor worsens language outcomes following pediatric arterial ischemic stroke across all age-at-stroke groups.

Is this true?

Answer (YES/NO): YES